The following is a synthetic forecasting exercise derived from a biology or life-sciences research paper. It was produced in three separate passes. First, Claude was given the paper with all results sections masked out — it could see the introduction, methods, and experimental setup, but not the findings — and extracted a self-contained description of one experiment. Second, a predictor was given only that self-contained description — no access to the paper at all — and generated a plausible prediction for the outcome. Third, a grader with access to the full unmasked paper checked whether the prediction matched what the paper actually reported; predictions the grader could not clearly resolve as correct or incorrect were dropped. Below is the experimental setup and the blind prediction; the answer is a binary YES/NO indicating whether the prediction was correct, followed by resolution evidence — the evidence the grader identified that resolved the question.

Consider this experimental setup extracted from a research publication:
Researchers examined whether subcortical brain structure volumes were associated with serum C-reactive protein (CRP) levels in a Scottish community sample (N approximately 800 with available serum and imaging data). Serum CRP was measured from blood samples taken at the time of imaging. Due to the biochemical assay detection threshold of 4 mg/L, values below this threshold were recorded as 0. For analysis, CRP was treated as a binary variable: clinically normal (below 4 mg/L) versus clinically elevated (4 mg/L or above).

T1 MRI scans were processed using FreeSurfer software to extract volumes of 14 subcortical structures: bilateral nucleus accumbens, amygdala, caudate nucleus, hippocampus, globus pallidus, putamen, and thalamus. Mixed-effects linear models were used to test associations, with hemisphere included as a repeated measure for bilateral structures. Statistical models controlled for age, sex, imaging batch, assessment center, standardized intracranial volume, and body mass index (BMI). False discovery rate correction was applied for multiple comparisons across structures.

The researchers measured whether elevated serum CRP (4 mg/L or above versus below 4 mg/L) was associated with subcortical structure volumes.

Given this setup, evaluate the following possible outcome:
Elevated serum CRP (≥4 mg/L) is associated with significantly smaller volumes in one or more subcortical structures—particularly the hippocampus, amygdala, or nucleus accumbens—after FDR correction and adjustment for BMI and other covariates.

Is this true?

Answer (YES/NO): NO